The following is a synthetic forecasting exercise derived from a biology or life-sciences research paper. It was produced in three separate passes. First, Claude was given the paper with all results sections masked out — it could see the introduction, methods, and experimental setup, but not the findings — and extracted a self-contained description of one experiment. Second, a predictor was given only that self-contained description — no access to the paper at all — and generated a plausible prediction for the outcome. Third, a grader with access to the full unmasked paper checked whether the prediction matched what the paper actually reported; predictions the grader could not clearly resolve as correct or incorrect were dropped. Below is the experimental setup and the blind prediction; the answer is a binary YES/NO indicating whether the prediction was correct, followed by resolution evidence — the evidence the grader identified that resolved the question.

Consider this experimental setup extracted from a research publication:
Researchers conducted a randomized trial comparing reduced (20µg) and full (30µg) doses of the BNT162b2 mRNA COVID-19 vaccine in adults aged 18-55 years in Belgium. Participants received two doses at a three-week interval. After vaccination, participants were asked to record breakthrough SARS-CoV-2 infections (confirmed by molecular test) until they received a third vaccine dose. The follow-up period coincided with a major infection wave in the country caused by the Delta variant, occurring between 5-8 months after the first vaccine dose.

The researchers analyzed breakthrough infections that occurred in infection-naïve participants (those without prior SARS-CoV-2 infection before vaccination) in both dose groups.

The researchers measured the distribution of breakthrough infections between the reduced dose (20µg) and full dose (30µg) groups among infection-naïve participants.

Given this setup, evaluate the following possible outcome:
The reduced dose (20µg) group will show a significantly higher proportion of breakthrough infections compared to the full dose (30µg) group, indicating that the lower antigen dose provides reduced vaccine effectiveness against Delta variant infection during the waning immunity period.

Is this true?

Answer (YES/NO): NO